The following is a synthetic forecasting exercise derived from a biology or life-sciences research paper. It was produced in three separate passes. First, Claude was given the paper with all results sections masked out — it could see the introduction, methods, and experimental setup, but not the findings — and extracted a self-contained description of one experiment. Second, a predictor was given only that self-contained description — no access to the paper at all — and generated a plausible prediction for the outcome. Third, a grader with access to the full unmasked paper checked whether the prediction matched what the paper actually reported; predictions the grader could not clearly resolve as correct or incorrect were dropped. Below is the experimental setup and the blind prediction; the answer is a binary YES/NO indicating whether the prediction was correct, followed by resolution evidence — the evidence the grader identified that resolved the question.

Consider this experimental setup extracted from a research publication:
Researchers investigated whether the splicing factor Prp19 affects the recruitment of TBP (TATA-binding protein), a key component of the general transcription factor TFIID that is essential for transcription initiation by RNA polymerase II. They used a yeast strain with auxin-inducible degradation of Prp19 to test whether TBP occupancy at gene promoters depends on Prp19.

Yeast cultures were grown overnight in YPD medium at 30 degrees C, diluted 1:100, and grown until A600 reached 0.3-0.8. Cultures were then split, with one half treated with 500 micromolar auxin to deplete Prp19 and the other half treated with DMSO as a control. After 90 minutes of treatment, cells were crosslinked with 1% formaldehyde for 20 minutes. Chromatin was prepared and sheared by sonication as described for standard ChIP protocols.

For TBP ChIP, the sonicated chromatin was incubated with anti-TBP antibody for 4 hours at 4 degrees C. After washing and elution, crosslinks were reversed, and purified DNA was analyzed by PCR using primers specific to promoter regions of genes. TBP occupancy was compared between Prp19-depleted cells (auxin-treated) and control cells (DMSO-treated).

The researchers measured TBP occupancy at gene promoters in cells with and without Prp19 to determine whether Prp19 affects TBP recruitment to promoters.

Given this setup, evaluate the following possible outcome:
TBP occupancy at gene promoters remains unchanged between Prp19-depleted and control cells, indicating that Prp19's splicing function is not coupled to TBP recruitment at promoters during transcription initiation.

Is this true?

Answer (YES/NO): NO